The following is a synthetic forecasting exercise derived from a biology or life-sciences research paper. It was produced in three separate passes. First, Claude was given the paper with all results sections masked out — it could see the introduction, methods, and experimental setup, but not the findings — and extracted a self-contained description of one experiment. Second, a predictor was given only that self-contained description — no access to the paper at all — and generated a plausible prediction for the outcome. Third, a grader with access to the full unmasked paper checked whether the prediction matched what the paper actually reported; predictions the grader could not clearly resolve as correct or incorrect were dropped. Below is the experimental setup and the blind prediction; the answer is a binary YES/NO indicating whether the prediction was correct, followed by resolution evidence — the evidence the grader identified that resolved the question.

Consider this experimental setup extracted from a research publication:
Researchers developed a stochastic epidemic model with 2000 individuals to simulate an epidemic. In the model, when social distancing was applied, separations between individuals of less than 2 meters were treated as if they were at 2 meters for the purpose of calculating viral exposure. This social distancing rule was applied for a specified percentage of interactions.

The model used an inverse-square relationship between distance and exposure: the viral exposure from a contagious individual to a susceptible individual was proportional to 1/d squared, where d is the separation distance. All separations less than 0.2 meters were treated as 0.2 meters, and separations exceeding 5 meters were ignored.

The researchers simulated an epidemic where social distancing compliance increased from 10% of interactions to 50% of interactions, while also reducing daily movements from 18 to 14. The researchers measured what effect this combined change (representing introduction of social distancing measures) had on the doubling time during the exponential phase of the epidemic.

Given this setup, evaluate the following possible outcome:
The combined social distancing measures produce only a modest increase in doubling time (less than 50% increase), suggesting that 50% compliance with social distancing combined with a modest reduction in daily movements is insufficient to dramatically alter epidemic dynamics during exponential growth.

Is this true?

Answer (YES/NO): NO